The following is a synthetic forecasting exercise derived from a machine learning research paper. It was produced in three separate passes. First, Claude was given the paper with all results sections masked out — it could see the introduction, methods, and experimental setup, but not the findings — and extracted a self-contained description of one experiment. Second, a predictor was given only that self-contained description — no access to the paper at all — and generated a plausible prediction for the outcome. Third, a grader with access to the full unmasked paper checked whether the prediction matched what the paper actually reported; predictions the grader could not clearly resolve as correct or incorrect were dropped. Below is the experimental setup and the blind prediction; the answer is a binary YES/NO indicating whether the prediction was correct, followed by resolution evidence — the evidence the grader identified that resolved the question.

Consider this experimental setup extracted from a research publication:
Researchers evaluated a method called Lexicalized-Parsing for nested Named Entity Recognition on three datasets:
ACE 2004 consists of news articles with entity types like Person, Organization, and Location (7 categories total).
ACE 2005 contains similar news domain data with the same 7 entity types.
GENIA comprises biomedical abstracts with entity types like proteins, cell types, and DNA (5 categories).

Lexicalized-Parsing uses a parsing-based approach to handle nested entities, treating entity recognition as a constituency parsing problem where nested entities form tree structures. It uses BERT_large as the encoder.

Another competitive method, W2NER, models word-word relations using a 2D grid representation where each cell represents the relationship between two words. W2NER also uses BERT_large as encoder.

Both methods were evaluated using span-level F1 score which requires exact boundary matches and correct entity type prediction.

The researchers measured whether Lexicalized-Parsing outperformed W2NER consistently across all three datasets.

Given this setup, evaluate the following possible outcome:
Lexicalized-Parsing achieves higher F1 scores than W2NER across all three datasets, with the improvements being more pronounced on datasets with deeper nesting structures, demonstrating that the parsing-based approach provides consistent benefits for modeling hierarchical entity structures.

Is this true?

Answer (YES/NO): NO